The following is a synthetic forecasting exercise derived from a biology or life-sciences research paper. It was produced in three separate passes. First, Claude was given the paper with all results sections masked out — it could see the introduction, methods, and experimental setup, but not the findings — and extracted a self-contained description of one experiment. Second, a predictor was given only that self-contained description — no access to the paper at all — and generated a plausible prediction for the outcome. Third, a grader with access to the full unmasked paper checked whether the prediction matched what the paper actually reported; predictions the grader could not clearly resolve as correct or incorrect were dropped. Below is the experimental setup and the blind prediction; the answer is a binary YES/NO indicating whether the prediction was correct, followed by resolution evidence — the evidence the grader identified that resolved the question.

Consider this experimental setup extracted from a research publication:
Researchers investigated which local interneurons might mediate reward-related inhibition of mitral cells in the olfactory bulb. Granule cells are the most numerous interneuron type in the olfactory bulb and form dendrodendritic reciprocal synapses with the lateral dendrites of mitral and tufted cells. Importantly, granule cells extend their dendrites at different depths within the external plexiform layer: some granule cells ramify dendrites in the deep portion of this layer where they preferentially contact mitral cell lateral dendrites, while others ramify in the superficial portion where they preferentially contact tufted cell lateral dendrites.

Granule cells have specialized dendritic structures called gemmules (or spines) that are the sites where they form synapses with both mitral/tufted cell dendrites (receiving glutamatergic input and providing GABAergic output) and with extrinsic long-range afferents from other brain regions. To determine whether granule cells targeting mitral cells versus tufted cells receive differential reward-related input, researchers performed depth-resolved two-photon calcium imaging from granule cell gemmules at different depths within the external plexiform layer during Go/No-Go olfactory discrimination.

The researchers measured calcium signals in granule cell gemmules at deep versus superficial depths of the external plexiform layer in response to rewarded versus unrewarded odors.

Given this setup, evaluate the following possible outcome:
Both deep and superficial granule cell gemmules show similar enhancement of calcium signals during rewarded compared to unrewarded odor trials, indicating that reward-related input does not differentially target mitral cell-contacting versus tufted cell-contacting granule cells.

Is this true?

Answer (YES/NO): NO